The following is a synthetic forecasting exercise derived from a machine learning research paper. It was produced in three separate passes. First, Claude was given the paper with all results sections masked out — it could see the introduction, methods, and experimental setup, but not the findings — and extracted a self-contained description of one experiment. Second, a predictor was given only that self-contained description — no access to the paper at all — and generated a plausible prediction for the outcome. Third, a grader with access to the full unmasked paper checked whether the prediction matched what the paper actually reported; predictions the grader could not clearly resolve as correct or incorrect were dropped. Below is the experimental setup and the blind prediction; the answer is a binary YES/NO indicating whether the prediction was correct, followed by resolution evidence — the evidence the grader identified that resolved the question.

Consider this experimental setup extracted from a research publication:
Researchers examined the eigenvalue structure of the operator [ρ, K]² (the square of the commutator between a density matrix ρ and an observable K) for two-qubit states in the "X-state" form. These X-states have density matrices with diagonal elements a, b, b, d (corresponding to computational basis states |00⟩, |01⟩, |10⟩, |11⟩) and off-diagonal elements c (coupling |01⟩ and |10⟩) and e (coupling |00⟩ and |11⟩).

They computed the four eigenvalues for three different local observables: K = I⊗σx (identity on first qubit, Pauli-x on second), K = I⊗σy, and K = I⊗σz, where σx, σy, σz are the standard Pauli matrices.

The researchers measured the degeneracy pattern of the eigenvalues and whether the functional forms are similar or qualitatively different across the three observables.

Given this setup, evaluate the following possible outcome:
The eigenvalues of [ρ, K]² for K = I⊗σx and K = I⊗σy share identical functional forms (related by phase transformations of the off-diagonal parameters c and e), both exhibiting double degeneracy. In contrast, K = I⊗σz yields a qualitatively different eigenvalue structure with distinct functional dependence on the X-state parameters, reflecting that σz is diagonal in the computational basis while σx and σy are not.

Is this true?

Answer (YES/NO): YES